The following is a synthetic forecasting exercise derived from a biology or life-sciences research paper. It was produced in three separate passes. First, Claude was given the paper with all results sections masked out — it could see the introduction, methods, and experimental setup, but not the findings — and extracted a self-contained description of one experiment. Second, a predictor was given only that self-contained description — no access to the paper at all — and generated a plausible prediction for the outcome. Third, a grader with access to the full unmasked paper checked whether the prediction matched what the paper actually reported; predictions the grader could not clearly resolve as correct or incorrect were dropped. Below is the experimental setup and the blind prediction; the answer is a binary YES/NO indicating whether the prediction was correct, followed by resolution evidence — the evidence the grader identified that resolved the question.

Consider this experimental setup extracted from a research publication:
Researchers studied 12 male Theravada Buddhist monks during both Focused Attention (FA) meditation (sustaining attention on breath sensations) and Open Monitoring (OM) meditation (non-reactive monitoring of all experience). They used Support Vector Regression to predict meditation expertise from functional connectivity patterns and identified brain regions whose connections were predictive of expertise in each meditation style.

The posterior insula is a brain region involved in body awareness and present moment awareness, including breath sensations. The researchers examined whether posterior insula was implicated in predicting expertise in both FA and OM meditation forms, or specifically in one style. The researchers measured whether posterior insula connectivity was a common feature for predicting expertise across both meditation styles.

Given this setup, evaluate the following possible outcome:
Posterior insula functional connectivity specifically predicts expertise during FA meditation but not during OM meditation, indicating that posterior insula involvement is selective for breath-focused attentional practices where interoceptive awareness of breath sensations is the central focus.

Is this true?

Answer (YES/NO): NO